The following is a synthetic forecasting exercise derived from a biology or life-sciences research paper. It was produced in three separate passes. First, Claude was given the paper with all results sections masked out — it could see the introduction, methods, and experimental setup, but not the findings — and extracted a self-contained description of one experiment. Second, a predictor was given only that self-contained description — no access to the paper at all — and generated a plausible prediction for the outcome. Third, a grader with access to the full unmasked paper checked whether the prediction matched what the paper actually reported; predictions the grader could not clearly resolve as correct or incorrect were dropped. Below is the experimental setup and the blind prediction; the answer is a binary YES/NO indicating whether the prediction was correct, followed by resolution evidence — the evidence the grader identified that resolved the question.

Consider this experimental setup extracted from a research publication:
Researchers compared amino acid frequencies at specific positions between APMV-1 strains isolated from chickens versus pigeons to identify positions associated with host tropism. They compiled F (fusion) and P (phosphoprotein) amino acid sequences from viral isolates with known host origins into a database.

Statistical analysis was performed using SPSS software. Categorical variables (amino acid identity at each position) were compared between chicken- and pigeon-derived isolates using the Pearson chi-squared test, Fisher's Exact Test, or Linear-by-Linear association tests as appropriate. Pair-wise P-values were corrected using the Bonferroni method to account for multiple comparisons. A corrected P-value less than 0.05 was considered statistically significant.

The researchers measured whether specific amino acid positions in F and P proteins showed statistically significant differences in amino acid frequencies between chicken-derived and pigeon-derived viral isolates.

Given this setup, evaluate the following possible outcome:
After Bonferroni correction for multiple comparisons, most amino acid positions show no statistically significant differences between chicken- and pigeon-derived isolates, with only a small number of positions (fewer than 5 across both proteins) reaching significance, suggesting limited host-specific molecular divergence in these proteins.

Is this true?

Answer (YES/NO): NO